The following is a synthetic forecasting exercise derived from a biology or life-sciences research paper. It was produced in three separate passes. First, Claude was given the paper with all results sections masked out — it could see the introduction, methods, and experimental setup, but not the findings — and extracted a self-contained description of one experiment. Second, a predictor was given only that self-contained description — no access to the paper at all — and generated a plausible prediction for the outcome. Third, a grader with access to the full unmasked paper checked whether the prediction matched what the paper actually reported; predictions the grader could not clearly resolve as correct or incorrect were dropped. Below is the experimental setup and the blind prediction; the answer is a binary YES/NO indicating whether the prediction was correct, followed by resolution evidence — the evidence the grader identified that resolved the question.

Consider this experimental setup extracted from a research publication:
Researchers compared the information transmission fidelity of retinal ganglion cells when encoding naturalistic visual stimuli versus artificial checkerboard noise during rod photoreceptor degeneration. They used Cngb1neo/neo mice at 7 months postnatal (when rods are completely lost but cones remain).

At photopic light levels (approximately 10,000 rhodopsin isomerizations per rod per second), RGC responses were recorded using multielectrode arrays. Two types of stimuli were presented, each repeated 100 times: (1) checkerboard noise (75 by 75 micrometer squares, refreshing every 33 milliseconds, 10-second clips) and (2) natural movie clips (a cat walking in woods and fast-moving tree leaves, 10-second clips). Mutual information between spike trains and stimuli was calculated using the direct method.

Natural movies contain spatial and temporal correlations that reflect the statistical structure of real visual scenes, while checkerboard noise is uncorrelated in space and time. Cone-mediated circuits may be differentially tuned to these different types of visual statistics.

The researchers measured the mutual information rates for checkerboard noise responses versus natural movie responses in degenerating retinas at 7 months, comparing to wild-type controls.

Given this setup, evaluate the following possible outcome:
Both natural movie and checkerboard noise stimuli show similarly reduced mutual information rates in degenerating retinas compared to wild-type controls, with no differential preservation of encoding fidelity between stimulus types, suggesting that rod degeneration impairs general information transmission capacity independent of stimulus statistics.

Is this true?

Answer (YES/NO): NO